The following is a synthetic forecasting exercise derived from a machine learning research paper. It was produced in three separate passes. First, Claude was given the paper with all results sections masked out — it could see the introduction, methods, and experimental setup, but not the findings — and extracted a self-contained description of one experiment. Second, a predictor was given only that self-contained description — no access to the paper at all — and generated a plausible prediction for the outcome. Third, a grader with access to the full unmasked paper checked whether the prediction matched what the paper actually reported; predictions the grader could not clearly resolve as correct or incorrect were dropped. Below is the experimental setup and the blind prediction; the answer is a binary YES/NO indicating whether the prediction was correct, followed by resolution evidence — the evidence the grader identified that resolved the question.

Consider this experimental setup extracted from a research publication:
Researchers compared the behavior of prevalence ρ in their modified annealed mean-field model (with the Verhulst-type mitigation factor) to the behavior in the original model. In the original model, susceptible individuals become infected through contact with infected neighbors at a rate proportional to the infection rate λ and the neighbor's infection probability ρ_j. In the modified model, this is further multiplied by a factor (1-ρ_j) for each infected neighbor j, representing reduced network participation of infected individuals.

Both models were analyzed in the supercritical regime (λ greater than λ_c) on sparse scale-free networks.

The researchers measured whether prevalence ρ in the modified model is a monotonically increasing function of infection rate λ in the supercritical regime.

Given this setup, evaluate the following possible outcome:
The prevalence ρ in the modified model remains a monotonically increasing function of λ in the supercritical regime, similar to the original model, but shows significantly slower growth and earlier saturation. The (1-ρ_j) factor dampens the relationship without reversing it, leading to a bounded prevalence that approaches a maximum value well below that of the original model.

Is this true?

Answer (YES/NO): NO